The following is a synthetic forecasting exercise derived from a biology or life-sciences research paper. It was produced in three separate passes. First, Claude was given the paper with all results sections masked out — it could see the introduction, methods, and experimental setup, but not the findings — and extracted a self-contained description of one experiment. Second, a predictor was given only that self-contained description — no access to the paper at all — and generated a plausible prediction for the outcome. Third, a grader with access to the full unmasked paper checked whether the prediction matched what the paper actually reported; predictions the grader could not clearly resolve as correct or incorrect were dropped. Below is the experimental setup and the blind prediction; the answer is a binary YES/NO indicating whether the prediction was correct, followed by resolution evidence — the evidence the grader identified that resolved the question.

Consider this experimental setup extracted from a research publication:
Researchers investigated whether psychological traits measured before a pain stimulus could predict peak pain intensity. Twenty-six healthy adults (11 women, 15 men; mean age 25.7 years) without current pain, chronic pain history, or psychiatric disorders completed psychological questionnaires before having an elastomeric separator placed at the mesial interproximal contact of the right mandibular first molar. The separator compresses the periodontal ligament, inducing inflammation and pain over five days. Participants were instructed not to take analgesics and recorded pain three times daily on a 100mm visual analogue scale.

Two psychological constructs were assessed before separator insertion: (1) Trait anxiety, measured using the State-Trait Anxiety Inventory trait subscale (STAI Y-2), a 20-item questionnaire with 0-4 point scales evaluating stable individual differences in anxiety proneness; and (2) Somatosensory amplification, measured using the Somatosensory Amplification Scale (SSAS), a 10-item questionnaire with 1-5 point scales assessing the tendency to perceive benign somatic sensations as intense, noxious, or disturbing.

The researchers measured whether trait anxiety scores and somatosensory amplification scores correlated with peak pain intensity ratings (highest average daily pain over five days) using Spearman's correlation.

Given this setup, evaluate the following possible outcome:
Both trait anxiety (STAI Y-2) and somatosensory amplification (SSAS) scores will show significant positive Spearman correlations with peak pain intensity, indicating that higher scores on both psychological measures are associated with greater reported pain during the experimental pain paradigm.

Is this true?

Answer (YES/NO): NO